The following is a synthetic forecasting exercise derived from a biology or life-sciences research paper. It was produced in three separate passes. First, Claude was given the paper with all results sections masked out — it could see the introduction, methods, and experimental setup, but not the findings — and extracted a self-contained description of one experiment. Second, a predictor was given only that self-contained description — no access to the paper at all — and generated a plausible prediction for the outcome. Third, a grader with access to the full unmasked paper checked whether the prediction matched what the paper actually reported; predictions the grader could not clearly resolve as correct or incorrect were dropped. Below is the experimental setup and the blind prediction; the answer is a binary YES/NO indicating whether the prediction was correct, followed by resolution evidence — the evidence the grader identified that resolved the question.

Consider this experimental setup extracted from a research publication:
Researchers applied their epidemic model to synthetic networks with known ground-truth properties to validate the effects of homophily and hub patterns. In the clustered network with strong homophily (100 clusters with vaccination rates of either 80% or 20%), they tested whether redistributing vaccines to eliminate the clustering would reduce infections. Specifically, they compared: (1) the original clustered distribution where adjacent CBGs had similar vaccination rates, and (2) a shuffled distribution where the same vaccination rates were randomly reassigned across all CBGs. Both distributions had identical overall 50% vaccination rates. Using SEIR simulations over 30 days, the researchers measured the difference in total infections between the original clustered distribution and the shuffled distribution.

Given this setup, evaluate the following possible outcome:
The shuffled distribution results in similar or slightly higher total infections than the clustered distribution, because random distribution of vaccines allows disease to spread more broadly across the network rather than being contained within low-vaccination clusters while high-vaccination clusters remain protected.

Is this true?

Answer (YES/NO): NO